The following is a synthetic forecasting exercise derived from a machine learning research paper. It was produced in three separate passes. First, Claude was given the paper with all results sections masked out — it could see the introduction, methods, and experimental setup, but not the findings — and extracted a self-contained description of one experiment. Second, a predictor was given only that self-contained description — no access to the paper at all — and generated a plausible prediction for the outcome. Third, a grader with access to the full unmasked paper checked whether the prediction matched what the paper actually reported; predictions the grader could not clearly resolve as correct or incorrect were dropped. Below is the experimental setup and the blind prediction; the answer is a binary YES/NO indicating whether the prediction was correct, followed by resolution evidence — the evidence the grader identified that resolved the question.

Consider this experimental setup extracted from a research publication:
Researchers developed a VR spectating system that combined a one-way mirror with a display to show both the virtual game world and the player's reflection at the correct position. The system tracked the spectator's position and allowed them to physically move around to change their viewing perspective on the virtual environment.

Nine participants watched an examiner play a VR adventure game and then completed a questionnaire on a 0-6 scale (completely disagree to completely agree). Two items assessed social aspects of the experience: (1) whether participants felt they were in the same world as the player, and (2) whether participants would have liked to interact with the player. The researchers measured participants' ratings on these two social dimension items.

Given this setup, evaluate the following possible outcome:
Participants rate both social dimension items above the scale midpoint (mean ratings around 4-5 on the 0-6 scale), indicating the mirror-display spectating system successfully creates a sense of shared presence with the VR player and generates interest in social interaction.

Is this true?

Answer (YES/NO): YES